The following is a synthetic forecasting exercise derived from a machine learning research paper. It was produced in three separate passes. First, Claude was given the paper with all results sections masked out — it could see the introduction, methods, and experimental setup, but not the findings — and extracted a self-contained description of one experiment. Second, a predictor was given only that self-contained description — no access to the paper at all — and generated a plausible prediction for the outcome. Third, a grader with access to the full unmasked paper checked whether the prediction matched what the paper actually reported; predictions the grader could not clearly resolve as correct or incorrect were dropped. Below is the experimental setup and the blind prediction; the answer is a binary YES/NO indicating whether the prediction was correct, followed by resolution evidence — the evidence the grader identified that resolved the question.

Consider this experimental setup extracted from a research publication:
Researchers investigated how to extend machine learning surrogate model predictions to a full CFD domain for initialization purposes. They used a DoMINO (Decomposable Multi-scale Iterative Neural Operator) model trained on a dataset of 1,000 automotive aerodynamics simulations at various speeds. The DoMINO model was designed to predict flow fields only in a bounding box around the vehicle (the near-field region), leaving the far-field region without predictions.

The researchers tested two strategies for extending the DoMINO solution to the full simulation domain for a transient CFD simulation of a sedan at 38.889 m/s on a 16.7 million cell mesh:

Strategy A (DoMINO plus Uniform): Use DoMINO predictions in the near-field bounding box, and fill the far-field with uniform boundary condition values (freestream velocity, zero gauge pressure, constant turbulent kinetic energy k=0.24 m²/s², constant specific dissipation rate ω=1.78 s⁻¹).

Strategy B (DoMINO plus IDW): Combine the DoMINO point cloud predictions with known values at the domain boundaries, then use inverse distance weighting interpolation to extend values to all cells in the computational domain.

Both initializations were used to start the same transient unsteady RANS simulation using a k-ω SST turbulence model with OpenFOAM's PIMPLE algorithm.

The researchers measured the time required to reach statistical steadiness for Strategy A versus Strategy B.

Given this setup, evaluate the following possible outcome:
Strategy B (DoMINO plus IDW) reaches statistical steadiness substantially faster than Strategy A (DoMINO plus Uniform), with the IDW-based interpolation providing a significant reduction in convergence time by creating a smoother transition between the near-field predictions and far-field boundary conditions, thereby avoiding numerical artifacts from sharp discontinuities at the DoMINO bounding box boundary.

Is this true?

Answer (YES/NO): NO